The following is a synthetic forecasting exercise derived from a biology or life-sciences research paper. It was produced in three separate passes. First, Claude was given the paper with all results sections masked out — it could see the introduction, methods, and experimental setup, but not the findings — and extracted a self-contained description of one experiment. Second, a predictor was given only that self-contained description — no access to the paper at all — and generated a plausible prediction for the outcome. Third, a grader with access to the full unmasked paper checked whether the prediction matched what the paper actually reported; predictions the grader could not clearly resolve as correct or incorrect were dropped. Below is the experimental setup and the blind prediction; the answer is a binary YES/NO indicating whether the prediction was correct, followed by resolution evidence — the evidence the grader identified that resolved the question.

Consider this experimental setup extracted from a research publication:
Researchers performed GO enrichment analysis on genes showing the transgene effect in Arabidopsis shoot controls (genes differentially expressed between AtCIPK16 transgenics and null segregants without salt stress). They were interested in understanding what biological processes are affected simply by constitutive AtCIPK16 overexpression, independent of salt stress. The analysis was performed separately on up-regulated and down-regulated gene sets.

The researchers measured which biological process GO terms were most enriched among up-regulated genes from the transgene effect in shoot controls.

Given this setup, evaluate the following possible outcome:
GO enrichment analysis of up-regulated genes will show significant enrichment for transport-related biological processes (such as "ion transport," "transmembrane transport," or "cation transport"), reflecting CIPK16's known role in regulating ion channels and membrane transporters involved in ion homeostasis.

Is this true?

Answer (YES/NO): NO